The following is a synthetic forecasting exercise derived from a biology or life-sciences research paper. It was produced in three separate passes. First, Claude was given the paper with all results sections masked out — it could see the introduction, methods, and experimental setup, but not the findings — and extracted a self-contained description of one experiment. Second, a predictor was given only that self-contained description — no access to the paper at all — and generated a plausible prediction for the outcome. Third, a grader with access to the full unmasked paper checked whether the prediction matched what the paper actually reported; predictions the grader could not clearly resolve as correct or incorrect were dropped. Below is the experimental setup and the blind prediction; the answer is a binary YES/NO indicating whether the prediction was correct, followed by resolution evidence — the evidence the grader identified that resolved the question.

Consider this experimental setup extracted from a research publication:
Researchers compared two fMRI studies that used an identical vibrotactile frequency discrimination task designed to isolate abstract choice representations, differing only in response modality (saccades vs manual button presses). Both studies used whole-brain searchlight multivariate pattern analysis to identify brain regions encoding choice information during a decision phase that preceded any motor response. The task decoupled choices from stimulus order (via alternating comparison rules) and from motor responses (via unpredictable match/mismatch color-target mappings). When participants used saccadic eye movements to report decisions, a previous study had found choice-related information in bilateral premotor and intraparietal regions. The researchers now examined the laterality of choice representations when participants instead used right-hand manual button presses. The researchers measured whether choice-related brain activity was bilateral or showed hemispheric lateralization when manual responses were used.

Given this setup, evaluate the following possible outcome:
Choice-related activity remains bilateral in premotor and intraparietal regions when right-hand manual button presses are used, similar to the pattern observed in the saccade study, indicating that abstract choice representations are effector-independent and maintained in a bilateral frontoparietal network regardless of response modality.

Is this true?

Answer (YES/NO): NO